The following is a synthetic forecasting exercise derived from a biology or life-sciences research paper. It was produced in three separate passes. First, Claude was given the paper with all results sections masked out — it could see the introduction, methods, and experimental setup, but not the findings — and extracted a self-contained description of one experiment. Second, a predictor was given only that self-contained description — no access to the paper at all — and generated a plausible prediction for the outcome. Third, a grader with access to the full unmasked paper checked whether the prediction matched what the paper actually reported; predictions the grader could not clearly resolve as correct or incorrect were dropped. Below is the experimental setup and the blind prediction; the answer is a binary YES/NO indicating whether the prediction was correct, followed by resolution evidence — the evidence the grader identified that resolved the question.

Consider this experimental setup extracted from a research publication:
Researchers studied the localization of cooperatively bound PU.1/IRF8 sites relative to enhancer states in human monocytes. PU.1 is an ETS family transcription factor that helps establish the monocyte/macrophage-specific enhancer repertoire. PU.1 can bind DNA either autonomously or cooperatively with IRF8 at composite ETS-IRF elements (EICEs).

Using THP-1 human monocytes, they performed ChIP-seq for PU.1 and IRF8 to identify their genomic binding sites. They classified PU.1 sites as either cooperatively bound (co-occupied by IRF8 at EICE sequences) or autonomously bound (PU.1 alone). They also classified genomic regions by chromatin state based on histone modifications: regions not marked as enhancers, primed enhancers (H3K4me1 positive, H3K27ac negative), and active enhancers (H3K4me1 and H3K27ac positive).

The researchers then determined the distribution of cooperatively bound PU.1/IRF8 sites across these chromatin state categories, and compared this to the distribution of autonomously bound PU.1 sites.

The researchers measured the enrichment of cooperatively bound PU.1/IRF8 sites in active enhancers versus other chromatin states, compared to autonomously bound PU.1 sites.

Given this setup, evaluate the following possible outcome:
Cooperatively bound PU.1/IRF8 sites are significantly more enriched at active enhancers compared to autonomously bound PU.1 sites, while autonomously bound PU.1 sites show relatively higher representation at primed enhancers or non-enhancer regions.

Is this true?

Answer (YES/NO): YES